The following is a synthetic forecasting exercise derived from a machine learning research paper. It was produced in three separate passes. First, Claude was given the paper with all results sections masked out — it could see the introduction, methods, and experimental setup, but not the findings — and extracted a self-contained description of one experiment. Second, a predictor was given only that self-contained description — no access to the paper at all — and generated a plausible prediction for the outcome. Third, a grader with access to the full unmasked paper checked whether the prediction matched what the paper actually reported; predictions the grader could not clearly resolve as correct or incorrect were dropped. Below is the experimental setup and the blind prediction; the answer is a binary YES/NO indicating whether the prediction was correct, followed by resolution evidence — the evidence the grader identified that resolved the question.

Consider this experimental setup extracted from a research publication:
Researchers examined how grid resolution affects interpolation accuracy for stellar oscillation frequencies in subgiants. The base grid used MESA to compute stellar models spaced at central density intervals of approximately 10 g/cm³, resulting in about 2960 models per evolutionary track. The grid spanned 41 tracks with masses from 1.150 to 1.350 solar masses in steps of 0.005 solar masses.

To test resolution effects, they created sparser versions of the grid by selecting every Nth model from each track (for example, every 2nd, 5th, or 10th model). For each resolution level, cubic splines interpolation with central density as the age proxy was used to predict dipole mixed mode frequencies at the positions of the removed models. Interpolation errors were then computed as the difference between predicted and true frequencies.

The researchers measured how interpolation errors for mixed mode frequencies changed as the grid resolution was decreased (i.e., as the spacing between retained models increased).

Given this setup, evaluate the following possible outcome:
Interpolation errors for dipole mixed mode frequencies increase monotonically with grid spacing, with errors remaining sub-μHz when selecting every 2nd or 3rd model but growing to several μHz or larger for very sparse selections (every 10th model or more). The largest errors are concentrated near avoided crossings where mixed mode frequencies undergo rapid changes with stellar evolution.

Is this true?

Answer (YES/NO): NO